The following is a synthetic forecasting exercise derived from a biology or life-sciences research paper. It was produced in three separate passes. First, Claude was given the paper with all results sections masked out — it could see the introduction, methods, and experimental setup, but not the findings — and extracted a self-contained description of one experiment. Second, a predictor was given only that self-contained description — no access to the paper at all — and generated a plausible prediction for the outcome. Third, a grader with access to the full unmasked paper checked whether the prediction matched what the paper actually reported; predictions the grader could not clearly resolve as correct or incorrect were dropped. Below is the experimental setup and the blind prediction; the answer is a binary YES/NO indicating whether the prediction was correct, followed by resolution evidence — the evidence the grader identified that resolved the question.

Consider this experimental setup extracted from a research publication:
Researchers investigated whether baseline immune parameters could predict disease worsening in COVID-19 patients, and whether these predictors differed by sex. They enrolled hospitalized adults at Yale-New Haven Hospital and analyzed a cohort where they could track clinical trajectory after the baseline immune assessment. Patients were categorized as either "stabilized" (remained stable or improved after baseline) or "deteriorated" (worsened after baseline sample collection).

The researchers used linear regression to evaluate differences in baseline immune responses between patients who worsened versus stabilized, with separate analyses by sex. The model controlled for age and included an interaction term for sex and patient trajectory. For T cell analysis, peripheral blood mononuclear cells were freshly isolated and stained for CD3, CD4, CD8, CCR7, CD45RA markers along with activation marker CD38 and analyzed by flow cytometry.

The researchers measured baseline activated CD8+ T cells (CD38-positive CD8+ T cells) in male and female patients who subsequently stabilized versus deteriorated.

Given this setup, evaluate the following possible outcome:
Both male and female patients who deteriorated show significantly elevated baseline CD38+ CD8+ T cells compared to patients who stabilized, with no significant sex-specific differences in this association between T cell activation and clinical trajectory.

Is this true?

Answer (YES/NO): NO